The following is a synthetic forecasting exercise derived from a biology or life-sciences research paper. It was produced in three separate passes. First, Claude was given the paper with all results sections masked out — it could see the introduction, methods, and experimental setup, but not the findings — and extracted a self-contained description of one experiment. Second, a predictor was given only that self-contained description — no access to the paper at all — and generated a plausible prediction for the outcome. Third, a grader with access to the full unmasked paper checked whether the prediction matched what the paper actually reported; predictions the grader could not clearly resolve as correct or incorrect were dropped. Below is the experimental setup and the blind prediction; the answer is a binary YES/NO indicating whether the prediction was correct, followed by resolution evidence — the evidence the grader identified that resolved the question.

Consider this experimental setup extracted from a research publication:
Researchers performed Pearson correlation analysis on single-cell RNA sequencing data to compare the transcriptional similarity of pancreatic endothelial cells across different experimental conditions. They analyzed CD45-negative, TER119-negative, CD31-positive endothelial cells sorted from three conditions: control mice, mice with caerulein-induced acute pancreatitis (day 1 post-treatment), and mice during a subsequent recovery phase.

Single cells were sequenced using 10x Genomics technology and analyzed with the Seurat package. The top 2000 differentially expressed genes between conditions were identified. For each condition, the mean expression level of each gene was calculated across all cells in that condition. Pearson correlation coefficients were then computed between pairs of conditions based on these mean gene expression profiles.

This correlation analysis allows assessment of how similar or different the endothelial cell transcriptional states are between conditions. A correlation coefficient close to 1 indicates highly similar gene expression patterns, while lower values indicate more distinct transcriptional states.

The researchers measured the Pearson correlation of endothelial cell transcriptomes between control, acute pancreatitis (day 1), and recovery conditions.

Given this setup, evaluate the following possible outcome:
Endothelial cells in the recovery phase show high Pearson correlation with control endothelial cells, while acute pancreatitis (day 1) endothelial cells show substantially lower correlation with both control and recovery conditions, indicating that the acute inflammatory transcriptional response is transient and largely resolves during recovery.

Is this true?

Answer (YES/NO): YES